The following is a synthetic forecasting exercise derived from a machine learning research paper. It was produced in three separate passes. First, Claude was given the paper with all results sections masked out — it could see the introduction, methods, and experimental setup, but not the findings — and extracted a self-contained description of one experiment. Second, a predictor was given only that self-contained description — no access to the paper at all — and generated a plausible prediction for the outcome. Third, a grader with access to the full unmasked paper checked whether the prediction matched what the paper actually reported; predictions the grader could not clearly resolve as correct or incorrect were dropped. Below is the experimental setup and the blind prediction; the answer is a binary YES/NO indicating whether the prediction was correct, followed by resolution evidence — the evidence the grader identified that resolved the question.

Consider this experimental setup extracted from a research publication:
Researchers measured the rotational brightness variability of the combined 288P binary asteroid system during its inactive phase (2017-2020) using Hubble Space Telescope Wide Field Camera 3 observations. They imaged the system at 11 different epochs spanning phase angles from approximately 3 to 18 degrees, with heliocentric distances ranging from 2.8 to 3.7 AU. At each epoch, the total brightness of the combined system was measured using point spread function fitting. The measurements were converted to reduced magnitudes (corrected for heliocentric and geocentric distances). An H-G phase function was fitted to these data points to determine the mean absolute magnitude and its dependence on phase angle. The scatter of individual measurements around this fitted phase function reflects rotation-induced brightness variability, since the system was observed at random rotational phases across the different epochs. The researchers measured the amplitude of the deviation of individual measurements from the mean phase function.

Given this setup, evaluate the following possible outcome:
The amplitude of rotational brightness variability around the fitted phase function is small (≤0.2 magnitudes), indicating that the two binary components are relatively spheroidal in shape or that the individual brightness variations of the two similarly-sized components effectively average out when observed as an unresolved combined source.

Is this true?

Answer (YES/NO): NO